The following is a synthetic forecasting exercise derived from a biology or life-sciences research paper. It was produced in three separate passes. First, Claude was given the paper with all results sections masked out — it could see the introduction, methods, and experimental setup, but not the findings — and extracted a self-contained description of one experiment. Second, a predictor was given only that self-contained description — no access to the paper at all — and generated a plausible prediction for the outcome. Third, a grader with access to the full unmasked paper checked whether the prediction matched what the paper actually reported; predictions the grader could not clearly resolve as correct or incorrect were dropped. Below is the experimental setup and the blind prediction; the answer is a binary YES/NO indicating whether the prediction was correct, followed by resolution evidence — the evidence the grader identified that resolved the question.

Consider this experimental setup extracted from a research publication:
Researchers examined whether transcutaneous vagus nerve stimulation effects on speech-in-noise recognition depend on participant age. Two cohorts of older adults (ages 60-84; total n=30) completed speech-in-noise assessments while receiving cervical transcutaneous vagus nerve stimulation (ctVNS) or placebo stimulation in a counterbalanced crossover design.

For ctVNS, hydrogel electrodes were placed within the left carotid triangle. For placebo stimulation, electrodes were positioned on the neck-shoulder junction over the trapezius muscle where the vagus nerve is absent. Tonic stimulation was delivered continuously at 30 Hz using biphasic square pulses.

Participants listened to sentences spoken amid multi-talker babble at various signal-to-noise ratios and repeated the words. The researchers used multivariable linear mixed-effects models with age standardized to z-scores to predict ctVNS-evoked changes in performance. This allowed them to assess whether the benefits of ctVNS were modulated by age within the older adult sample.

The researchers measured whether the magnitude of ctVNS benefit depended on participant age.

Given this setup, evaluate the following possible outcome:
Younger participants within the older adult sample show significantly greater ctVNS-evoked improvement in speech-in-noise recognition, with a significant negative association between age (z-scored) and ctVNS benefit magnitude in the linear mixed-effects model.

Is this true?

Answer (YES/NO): NO